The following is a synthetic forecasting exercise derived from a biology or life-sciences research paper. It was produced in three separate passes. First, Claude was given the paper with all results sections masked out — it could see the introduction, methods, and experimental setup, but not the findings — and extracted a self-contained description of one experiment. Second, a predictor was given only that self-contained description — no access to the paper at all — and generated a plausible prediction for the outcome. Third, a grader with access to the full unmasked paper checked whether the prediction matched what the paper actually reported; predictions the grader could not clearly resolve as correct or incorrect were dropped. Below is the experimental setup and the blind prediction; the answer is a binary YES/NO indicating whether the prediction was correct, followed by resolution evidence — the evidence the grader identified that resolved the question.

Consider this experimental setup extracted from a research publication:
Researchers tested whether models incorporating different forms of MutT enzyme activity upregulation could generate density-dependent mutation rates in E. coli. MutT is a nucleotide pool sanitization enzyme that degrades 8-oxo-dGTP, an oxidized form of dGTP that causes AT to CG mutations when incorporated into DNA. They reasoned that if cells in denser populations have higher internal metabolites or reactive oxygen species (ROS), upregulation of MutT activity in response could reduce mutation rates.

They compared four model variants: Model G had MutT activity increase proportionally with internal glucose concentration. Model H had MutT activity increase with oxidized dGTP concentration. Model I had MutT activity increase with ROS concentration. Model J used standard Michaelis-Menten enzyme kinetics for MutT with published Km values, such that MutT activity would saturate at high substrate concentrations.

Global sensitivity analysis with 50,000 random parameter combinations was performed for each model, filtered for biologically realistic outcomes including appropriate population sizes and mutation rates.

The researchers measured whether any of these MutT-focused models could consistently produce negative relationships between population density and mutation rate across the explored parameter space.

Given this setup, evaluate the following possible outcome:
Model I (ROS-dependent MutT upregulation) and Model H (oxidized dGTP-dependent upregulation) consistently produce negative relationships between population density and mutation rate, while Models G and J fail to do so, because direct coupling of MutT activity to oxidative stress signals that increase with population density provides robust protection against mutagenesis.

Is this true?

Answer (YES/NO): NO